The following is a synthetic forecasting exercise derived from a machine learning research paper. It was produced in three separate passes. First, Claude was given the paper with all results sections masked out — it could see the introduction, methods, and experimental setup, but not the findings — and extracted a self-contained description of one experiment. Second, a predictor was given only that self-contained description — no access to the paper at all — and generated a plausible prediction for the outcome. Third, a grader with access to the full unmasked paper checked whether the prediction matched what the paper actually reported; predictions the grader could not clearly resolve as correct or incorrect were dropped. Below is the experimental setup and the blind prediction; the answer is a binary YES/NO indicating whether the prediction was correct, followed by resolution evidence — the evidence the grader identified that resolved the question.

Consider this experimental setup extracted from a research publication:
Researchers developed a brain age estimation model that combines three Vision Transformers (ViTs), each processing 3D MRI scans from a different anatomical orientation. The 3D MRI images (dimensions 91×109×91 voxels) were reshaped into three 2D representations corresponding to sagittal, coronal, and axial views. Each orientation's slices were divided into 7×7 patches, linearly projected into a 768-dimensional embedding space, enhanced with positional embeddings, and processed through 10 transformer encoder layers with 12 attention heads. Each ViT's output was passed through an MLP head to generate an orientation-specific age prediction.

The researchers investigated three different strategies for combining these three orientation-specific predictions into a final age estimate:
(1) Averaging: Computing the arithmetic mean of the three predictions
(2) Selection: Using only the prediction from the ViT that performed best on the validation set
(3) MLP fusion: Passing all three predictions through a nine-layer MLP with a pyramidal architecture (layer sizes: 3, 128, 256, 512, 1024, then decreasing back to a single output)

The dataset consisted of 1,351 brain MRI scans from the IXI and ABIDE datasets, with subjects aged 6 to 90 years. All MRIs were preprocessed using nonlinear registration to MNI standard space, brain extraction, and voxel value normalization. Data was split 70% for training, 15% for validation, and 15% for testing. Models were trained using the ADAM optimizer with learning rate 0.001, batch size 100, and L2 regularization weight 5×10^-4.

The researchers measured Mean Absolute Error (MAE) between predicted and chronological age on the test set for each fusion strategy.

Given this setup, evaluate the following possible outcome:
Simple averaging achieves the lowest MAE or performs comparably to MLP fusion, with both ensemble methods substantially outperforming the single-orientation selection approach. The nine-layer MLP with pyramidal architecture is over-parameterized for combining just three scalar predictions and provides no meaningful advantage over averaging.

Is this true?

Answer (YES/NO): NO